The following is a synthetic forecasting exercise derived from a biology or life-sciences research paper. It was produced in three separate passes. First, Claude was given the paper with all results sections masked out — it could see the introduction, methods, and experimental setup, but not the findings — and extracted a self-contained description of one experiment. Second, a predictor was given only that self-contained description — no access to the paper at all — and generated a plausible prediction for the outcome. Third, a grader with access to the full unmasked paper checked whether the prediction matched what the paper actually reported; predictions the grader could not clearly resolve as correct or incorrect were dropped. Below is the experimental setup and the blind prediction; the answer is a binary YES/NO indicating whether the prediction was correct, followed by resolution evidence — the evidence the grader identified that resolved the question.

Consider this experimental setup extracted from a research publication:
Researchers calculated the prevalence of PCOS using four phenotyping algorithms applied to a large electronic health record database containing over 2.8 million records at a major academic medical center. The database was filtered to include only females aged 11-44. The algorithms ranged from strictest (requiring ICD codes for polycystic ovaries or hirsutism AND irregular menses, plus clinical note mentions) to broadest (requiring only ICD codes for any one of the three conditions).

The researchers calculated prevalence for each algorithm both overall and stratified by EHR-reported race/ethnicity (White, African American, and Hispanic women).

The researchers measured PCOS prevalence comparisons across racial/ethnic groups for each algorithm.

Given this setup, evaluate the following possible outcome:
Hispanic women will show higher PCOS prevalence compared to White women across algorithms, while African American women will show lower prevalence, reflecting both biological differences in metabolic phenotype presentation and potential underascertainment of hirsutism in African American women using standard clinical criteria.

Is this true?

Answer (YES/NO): NO